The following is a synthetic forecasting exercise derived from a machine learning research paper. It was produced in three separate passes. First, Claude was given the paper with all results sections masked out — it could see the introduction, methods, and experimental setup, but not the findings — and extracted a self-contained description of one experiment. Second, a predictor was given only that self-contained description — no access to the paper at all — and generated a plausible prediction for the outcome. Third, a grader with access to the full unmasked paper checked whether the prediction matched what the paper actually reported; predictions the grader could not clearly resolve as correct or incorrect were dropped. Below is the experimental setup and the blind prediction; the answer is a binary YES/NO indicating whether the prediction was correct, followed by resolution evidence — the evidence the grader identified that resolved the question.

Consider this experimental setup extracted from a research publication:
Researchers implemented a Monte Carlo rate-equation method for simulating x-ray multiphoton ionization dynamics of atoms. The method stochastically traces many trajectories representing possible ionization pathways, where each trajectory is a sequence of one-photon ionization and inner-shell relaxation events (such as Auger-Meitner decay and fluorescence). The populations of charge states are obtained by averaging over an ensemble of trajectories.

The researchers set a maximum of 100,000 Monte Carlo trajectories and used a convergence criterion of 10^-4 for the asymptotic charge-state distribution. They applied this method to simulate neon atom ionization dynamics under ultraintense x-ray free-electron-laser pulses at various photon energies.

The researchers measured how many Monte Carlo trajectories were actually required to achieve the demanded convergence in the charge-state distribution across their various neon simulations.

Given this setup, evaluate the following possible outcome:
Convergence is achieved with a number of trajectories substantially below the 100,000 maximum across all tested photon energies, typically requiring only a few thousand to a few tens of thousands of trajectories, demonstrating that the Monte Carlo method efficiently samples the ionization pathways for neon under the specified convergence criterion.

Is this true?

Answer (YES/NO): YES